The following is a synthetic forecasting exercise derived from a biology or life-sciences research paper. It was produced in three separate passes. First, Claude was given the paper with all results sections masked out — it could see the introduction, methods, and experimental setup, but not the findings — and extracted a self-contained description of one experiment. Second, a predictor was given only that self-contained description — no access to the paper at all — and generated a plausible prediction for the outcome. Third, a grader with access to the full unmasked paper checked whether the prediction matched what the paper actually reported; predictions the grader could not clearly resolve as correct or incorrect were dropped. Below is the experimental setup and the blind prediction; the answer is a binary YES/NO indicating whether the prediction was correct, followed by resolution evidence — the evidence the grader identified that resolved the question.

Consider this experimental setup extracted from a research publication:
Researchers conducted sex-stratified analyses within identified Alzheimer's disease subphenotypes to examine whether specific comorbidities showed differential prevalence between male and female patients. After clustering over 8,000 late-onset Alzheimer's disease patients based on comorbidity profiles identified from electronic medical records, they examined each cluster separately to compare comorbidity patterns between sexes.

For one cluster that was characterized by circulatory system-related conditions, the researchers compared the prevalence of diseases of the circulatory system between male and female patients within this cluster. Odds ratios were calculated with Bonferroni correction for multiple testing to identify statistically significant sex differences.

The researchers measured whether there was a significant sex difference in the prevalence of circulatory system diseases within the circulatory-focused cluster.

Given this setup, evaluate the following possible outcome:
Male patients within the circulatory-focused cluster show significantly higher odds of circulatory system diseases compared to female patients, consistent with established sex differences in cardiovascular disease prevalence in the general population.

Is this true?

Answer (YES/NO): YES